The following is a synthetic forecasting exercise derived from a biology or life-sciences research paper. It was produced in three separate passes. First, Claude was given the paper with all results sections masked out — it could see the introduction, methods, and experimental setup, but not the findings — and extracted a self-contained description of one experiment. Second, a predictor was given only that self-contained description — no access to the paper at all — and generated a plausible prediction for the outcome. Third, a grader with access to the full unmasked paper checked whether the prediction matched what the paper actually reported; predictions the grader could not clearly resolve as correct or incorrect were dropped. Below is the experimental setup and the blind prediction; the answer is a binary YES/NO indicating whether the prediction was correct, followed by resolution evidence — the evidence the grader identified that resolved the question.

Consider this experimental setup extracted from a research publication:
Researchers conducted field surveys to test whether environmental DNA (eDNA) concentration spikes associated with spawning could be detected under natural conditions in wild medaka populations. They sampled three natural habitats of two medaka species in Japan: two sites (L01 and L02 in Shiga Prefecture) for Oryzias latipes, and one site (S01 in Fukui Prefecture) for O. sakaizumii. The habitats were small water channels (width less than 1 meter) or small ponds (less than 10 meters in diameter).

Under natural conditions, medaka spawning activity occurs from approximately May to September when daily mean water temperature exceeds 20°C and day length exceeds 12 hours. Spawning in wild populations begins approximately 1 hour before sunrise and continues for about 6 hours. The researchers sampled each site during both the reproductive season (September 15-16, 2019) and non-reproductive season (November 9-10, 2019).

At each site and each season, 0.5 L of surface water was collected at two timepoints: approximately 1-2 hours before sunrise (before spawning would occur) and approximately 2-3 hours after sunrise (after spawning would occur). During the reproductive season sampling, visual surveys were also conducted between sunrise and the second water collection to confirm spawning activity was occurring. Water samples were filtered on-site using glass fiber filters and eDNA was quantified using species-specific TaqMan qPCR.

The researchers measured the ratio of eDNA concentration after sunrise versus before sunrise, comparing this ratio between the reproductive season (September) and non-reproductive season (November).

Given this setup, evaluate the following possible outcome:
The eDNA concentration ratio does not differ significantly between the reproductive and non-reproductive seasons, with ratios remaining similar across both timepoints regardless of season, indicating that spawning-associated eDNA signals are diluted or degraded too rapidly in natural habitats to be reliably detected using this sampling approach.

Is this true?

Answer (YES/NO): NO